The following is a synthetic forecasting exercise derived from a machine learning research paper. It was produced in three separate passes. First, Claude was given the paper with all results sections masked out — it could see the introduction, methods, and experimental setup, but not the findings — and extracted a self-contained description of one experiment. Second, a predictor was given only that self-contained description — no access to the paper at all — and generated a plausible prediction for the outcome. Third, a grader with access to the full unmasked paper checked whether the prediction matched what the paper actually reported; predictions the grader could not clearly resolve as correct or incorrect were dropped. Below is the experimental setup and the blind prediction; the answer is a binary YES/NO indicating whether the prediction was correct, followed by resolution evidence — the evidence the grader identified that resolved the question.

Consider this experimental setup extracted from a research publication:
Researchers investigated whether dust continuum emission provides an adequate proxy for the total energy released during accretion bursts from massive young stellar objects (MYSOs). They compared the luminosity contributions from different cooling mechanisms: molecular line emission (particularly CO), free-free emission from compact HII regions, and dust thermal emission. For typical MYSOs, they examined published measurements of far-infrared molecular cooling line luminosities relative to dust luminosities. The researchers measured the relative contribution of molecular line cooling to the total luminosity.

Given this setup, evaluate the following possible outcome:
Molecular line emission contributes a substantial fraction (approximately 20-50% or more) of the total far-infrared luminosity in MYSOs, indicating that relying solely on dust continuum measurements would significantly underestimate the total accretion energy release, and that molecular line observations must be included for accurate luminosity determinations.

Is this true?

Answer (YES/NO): NO